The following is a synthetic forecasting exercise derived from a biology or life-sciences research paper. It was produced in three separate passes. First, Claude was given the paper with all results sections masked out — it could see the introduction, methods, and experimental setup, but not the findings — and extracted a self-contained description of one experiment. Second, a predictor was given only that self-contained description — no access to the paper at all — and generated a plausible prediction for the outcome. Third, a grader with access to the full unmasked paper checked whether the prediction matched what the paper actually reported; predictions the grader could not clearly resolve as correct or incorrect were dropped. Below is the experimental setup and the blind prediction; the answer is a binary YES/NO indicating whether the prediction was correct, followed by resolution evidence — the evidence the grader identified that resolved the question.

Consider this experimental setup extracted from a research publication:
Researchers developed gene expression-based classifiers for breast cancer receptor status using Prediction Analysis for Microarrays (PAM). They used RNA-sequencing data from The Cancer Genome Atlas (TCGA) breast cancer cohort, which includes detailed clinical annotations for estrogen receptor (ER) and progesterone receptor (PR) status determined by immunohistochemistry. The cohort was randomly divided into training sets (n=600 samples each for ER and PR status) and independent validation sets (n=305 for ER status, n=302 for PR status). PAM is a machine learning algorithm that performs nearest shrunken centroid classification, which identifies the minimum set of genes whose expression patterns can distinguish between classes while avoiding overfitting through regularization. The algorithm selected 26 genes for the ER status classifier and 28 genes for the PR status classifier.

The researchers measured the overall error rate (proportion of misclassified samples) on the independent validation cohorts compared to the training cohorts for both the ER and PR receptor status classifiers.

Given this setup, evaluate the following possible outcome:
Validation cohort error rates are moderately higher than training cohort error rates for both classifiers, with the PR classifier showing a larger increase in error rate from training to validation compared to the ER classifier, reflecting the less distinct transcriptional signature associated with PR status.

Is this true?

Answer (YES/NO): NO